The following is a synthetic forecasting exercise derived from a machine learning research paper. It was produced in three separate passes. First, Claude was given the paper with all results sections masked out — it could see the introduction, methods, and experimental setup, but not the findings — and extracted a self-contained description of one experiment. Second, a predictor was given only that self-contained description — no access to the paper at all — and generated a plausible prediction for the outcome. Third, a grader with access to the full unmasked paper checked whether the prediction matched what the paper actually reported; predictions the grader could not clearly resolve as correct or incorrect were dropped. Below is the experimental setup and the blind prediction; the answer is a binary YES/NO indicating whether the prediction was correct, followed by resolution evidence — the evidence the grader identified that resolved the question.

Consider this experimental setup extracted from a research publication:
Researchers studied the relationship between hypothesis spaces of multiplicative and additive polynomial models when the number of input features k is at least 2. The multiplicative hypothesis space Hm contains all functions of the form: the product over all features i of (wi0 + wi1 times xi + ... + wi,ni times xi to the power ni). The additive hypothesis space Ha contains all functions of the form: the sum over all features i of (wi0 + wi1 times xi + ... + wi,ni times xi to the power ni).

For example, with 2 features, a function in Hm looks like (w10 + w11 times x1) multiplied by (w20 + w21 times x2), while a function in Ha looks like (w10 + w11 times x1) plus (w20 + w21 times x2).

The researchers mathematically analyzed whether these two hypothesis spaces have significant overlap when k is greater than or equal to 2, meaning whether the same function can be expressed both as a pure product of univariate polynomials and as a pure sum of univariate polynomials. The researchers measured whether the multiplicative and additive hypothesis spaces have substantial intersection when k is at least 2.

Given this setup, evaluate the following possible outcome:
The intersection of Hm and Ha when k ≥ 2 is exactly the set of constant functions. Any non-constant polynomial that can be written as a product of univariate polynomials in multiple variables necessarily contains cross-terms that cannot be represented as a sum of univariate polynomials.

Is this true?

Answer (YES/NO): NO